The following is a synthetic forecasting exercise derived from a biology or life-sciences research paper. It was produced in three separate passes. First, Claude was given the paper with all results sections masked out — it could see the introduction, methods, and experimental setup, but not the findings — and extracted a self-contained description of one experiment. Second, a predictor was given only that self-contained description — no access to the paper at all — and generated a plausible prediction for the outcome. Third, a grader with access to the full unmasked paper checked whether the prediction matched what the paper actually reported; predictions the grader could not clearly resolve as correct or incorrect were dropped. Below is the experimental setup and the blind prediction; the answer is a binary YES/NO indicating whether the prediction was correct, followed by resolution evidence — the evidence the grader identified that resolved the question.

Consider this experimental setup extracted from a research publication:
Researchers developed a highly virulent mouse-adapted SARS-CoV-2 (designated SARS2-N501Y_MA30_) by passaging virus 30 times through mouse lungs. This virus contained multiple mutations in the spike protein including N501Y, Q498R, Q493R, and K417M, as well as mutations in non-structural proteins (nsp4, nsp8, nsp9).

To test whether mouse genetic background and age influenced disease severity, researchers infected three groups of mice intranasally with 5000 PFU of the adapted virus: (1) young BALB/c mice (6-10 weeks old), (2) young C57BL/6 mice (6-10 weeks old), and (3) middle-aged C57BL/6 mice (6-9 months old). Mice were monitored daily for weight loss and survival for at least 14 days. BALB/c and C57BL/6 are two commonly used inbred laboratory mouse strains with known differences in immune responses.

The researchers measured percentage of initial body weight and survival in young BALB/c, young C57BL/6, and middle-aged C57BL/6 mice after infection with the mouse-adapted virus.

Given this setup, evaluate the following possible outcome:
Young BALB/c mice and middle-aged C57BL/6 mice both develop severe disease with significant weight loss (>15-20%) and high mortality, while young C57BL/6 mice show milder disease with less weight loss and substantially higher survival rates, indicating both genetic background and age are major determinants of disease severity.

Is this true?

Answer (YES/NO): YES